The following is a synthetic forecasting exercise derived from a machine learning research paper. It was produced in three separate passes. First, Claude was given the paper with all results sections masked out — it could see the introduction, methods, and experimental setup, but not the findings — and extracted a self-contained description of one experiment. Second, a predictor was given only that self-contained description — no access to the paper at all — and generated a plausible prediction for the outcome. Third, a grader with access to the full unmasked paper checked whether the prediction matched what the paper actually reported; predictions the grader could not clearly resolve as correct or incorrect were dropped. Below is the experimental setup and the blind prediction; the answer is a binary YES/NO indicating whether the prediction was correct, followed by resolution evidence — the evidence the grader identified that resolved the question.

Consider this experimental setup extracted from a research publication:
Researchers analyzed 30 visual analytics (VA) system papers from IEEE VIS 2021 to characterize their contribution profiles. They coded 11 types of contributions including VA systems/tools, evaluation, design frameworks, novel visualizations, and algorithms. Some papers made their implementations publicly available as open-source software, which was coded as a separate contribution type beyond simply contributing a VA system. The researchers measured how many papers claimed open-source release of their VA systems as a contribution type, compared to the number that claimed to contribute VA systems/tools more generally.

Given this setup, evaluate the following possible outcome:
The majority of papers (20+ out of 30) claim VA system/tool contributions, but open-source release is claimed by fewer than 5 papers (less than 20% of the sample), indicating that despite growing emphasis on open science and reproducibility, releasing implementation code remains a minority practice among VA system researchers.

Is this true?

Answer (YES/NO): YES